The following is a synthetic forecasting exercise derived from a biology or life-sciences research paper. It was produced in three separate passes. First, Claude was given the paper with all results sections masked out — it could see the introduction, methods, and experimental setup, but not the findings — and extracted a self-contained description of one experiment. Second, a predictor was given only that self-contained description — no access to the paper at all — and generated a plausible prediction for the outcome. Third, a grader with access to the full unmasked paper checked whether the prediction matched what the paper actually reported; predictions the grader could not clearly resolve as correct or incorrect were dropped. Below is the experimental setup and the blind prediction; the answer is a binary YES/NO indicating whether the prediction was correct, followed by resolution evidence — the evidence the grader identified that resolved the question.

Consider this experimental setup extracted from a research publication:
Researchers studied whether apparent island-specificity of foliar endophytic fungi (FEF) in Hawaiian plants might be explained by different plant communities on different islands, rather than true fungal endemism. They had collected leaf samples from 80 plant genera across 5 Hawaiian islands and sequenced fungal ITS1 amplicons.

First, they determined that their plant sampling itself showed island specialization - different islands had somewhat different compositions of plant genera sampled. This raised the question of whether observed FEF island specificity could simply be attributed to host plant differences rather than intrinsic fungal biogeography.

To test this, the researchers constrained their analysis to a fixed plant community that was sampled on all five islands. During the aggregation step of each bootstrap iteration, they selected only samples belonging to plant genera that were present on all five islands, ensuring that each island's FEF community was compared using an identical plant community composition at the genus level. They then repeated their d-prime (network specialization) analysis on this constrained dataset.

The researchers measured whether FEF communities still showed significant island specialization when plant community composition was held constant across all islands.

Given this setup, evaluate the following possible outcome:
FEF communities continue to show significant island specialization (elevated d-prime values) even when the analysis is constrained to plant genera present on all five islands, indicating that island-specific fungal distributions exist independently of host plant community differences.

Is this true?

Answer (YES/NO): YES